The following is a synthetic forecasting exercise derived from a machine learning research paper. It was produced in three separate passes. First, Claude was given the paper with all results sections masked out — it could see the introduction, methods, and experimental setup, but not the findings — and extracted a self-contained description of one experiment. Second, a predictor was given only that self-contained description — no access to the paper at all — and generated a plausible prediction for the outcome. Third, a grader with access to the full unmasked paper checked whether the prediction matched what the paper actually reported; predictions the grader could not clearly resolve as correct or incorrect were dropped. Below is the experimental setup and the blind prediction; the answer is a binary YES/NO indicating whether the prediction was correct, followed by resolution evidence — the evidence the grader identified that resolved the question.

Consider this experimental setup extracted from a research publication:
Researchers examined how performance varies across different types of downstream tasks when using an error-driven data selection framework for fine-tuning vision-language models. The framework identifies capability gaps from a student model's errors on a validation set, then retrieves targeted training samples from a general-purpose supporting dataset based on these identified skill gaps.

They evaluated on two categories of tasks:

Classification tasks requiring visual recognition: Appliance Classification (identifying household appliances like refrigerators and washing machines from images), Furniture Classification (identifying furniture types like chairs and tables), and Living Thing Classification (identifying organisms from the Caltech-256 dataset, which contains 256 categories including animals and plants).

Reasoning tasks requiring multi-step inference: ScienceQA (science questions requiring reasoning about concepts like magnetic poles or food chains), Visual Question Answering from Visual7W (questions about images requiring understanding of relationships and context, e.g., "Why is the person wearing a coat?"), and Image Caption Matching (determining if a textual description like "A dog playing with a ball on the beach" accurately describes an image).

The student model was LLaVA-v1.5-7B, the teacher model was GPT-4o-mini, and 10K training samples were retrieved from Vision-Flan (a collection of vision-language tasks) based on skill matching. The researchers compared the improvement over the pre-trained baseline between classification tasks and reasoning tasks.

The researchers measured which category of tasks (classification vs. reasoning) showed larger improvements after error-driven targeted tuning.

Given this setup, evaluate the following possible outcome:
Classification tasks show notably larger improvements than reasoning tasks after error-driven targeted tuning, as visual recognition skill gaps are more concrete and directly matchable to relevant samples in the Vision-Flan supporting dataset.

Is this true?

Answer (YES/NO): YES